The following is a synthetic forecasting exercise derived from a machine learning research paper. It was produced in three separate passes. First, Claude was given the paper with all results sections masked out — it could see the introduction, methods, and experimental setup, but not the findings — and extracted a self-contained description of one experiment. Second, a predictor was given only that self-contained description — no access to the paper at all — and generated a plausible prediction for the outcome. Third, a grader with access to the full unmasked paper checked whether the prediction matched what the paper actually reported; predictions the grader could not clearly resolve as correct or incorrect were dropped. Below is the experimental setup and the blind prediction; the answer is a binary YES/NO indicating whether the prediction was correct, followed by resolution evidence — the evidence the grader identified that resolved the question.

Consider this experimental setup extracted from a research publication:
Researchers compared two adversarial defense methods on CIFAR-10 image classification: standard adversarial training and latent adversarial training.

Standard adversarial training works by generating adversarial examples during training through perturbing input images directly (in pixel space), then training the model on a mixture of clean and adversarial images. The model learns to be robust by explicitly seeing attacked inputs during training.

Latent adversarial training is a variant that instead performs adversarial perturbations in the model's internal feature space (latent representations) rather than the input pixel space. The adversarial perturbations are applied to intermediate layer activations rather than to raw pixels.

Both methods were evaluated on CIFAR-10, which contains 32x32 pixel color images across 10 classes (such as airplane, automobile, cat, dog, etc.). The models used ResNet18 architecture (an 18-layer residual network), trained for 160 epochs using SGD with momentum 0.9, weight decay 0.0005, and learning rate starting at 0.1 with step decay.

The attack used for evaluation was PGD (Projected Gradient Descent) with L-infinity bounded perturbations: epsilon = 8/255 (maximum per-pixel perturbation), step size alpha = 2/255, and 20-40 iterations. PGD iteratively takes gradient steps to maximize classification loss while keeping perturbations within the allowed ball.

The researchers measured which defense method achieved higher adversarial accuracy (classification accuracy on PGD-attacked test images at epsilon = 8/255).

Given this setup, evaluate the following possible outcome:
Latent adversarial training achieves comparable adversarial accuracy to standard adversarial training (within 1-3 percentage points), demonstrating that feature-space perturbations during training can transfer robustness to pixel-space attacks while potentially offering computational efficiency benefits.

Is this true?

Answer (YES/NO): NO